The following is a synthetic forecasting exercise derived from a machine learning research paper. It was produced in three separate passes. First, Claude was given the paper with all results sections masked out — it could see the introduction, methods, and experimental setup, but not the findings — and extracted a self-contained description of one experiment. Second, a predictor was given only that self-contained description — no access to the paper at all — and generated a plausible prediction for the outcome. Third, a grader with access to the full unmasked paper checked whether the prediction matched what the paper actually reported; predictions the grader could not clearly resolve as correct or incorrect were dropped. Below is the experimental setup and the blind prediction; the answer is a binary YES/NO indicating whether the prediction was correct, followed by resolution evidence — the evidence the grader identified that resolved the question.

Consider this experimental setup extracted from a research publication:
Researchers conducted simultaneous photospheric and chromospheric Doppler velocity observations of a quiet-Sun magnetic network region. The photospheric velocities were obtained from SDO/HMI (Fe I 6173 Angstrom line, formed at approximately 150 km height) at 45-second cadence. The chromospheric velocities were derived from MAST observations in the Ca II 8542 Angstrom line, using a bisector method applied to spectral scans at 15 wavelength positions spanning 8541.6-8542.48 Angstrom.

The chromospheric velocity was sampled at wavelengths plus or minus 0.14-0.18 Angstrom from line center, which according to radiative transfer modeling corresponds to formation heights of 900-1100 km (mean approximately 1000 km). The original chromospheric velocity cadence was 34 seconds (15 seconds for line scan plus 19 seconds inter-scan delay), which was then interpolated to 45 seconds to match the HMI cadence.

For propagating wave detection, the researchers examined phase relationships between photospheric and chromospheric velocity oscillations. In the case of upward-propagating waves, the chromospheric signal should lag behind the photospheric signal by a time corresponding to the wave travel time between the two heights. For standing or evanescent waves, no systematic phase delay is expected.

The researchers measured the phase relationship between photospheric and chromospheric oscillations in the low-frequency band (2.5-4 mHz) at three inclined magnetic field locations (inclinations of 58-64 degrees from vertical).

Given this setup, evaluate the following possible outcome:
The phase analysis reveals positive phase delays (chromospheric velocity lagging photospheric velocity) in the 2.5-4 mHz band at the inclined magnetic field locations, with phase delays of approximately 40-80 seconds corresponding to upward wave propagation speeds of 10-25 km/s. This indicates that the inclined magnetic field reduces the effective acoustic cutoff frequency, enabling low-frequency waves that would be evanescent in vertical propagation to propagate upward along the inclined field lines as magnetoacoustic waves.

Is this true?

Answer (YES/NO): NO